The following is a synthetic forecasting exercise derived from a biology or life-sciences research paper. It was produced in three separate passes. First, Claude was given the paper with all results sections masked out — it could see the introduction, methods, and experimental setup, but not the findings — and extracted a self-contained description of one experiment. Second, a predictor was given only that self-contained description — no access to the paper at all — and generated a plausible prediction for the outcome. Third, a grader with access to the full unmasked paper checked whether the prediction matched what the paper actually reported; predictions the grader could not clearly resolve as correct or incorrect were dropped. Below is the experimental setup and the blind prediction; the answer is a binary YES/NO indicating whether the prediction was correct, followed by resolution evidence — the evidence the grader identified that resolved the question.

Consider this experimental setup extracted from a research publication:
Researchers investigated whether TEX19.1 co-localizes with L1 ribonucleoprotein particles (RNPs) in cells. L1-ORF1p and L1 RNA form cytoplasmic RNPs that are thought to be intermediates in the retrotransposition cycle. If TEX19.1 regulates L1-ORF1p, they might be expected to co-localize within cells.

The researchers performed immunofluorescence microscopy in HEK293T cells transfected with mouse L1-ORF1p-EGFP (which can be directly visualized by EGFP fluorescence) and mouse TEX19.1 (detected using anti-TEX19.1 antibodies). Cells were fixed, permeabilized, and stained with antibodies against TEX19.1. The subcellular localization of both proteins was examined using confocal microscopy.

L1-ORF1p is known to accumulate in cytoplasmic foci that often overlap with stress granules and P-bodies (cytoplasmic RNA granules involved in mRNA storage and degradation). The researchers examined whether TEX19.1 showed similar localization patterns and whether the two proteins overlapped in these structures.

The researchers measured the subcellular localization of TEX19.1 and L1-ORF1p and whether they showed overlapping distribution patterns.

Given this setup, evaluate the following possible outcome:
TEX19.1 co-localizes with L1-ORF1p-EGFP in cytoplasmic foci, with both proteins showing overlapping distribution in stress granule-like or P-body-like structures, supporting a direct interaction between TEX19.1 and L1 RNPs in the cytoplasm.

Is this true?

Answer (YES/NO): YES